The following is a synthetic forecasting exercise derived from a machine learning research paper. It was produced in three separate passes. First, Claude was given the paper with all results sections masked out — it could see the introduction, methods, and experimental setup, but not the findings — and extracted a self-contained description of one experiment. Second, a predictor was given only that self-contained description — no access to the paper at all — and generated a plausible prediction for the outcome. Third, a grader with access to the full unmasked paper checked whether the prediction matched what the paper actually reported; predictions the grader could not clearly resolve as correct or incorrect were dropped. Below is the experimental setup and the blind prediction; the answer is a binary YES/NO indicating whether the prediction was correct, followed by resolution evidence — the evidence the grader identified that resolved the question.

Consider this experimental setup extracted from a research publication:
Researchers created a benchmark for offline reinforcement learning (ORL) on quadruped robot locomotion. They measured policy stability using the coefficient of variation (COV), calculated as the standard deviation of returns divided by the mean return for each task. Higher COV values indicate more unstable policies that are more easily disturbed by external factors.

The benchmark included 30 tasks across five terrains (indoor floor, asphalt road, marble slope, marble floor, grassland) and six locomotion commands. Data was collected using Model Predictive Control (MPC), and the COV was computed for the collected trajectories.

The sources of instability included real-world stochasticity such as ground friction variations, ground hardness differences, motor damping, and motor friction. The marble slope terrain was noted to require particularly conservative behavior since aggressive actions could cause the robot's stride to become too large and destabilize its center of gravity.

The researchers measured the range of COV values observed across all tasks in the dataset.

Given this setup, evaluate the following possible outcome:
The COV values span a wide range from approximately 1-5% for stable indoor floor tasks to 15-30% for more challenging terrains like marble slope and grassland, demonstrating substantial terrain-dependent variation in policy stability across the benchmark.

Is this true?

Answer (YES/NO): NO